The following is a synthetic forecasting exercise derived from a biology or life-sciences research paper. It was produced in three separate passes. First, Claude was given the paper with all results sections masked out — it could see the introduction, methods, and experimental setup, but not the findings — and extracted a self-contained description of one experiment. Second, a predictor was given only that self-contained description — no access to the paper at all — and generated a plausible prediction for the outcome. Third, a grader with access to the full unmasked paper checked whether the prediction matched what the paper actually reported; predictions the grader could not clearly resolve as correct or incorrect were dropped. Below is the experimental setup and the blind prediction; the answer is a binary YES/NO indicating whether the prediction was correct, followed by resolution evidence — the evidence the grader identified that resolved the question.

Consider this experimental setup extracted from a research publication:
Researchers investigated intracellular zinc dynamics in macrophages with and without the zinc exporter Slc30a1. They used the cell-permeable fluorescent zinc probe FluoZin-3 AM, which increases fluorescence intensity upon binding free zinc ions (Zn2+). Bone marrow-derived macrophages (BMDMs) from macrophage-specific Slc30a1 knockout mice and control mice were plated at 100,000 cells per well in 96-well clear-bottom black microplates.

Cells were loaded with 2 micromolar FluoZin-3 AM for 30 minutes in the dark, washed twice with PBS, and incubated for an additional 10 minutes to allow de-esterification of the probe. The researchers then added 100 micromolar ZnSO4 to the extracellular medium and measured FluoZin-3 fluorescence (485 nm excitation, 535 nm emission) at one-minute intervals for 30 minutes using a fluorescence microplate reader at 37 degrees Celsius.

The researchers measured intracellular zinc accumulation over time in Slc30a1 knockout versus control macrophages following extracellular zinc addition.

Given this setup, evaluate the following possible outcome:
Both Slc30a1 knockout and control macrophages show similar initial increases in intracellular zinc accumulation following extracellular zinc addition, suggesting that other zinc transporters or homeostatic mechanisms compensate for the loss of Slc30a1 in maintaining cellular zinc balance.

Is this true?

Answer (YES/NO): NO